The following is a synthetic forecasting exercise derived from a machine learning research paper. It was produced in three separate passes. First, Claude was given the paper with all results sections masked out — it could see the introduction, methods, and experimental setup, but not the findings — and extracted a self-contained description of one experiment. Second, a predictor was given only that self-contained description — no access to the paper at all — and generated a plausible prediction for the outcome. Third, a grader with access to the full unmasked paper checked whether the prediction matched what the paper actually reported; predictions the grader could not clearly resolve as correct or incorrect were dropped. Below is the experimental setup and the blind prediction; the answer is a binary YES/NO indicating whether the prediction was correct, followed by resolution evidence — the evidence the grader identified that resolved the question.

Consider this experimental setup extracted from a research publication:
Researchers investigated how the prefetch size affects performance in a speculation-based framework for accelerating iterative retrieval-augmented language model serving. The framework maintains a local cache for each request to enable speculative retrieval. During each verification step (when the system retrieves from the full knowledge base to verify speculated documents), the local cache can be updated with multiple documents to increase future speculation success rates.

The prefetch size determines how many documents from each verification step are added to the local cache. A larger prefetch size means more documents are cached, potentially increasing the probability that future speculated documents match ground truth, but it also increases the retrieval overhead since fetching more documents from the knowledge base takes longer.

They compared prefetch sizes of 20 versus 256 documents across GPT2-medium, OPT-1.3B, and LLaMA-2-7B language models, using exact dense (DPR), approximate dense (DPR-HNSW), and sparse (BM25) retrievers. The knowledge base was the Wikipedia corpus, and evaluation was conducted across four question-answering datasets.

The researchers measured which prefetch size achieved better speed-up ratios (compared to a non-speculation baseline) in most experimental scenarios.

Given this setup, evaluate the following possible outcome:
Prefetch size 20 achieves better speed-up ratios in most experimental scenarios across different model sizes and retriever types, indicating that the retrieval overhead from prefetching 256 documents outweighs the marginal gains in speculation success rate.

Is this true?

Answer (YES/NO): YES